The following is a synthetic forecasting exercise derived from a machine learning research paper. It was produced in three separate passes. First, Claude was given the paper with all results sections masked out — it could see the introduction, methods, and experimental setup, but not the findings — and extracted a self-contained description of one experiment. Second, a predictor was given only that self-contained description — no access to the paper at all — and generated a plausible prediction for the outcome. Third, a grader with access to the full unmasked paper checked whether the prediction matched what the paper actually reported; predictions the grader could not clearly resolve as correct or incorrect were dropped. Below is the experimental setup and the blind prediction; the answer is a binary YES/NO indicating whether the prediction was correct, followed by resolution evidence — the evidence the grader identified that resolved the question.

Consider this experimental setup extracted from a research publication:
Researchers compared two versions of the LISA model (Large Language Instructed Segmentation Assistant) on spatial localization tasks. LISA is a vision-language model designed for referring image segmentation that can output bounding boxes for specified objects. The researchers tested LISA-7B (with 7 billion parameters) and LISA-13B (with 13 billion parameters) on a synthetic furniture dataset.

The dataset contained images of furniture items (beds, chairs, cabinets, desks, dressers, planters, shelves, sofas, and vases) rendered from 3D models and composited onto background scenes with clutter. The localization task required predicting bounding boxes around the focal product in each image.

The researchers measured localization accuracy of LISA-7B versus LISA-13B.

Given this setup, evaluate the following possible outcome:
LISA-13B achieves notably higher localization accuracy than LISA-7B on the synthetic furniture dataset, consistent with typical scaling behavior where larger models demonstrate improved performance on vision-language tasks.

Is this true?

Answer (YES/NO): YES